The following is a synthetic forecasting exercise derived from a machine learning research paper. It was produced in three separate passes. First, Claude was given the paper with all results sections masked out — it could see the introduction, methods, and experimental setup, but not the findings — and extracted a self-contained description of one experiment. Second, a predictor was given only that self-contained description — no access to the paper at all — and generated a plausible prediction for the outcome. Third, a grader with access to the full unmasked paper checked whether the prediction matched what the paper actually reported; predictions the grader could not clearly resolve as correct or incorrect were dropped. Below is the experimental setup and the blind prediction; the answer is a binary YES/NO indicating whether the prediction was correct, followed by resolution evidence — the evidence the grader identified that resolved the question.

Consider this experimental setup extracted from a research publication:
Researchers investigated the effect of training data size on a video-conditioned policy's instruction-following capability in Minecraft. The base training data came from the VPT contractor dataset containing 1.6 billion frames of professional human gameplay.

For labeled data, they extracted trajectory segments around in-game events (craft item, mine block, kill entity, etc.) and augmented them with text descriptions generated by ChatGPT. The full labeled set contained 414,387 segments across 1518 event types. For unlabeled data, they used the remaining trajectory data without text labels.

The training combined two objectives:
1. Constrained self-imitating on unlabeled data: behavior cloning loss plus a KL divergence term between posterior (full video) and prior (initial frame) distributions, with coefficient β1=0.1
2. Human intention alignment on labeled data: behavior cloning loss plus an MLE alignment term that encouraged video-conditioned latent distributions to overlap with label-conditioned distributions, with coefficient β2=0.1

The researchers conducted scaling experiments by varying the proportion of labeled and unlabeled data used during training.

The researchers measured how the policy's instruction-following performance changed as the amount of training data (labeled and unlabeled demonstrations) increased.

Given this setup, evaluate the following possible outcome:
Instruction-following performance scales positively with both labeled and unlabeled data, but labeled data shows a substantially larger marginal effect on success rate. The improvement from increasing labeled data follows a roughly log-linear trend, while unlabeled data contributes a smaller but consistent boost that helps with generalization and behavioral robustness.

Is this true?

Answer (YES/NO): NO